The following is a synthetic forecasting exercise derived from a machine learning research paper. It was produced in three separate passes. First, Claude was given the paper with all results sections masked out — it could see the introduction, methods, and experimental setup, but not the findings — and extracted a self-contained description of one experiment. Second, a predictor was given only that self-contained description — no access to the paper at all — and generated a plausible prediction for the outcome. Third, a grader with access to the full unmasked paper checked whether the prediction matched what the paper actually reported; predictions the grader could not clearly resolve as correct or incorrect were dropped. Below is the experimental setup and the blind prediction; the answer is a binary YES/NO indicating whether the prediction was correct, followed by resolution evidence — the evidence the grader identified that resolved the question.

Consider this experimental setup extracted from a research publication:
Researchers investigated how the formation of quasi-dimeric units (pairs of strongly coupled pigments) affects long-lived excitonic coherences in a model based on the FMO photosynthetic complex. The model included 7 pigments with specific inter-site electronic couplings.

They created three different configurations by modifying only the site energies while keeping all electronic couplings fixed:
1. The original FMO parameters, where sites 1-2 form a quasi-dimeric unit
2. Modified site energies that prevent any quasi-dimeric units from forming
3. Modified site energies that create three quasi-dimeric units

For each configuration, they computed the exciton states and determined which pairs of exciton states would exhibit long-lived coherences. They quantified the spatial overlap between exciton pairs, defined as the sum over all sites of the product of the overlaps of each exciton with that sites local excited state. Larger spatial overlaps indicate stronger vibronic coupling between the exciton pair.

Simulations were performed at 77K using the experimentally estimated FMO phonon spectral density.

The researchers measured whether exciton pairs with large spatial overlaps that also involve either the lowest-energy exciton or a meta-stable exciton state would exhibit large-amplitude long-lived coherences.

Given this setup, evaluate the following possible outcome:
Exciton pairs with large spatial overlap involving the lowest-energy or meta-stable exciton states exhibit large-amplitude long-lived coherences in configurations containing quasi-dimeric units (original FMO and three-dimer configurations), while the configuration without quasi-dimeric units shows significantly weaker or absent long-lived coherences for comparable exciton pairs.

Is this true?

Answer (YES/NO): NO